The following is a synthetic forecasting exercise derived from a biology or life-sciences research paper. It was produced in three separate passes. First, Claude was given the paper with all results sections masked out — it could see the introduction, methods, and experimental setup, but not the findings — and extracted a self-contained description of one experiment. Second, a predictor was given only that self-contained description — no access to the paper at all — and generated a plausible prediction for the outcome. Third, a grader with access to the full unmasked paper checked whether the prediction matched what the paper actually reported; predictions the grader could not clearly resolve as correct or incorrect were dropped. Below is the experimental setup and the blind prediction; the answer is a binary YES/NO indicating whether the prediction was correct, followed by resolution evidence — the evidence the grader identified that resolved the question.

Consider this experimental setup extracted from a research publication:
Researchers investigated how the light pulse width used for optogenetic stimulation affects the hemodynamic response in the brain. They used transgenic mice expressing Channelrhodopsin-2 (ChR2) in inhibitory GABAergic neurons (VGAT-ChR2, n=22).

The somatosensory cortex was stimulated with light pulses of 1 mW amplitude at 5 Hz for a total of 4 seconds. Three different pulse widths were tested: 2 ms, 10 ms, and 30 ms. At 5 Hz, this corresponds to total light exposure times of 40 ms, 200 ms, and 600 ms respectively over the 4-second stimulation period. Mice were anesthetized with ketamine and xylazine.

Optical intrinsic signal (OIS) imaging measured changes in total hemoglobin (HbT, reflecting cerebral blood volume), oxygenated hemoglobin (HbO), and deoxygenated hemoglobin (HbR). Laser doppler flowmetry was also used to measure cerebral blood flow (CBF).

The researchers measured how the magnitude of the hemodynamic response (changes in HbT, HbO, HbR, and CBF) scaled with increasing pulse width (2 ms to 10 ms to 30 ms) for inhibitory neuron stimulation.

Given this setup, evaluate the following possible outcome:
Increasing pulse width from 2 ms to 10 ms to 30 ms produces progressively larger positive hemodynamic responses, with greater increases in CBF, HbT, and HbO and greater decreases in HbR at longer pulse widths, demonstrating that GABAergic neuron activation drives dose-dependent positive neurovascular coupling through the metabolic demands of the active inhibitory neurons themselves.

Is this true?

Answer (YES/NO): NO